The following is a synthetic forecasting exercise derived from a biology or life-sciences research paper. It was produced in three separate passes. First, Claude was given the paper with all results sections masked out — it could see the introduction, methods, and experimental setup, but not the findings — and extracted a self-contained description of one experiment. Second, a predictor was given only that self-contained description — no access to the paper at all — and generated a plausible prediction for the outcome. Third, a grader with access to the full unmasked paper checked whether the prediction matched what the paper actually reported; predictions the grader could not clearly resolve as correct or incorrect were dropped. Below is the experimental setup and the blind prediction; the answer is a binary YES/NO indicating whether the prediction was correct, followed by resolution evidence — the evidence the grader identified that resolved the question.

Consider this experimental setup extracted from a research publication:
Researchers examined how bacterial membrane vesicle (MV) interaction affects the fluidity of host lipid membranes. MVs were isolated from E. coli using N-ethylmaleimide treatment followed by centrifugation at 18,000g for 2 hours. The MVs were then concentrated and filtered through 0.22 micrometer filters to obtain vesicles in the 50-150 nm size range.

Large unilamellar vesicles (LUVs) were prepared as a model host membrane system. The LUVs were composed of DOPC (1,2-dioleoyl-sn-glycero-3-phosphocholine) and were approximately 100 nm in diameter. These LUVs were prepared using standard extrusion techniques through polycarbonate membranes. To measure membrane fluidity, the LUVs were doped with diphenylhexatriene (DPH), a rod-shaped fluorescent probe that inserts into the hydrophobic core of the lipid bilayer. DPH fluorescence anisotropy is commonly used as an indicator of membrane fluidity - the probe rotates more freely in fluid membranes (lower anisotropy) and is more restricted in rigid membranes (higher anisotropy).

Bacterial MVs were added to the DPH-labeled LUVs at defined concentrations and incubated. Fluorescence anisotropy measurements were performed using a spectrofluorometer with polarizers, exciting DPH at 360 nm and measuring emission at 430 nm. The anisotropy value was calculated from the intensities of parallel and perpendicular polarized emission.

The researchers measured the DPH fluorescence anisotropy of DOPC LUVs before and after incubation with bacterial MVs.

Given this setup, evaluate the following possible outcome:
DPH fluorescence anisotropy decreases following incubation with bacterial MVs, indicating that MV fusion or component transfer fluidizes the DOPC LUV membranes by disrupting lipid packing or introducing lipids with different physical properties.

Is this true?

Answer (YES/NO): YES